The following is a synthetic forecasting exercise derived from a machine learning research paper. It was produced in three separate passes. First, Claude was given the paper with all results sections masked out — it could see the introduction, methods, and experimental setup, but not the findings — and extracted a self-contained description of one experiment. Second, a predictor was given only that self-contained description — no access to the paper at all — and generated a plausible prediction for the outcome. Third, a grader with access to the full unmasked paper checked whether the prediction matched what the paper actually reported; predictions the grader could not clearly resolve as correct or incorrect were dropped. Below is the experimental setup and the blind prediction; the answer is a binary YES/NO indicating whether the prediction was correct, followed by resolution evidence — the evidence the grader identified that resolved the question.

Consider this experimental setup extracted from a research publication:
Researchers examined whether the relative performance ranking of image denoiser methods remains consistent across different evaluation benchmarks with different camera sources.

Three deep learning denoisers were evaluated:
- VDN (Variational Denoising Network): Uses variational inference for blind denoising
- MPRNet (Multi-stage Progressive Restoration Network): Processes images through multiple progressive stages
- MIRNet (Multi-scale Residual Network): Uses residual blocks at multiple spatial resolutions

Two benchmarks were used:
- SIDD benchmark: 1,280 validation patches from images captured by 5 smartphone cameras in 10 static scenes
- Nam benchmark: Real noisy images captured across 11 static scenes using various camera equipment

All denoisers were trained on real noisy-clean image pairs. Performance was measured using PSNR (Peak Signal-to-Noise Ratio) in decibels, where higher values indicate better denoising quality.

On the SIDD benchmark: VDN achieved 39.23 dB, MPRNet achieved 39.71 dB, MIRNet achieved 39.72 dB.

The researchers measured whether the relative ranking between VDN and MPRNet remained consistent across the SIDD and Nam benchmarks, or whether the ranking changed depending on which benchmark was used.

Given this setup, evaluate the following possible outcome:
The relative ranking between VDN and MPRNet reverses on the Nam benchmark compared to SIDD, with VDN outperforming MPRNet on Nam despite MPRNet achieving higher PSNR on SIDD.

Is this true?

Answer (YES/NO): YES